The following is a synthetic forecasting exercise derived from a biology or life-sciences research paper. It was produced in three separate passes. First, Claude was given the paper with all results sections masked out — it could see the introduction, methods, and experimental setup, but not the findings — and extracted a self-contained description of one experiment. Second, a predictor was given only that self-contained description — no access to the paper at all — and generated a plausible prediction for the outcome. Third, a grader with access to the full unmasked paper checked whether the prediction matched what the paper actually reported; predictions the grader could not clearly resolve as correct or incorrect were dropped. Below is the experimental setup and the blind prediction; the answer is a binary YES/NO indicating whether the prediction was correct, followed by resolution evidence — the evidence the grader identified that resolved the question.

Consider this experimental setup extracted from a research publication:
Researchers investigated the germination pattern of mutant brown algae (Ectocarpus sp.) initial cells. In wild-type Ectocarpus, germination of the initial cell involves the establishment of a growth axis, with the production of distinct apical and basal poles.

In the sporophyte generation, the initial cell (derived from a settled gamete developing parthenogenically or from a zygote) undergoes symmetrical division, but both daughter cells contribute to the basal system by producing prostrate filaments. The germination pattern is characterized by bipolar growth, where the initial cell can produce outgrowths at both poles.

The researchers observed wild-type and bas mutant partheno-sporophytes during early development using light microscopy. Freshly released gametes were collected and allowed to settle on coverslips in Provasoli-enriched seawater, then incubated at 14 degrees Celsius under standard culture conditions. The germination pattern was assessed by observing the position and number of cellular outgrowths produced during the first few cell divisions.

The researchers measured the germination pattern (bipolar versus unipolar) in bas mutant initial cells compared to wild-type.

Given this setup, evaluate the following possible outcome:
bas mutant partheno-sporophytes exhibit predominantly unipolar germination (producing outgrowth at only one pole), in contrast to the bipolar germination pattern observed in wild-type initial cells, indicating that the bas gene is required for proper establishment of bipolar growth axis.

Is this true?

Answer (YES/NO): YES